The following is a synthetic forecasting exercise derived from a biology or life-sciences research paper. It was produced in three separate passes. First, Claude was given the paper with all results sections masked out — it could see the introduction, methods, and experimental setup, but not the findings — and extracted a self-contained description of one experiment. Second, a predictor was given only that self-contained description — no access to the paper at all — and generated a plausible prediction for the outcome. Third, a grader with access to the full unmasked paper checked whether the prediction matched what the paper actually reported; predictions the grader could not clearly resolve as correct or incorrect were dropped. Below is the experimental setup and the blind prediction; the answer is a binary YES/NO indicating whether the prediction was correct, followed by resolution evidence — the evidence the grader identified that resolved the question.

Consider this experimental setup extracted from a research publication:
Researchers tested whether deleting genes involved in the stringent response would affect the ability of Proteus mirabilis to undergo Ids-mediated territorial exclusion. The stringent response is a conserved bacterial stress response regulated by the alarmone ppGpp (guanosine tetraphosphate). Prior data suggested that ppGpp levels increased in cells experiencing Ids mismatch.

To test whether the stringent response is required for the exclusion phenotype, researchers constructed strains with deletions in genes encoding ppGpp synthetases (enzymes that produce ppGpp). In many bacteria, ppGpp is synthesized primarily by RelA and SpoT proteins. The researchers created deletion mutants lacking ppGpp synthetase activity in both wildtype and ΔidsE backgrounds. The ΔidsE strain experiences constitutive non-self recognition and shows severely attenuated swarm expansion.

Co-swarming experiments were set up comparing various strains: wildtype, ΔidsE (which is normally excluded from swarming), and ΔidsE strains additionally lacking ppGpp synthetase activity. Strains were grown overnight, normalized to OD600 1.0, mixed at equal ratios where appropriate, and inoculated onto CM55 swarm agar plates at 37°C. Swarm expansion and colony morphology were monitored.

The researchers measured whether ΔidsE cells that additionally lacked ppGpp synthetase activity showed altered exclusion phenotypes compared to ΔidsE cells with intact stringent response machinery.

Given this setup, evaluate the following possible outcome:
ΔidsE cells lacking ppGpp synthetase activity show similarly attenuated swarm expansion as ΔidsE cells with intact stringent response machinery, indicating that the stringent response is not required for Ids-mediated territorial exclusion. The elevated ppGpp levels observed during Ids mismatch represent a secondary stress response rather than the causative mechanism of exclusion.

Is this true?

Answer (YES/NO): NO